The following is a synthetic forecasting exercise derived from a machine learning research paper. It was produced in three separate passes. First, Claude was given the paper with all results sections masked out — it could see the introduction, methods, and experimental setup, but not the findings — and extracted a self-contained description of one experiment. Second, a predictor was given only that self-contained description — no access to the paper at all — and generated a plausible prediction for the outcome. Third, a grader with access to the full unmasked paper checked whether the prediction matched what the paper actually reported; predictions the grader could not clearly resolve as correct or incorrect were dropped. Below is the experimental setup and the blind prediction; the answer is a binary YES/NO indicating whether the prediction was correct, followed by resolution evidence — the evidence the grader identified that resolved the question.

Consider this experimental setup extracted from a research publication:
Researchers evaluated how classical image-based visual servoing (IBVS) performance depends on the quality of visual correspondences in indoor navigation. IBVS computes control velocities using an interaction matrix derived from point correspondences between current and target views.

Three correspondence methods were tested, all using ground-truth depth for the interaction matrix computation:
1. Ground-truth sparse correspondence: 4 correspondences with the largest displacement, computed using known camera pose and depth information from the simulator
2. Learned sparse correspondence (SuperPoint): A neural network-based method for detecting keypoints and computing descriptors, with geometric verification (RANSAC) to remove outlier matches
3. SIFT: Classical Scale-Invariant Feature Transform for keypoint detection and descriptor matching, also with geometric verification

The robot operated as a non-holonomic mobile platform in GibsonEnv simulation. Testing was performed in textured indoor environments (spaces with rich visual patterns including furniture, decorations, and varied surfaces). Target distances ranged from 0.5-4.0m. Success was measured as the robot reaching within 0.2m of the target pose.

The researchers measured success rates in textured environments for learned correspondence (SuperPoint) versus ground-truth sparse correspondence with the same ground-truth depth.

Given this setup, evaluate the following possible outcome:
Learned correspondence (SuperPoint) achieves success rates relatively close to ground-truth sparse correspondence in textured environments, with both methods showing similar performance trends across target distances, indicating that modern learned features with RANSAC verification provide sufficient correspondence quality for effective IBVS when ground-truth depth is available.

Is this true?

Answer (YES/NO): NO